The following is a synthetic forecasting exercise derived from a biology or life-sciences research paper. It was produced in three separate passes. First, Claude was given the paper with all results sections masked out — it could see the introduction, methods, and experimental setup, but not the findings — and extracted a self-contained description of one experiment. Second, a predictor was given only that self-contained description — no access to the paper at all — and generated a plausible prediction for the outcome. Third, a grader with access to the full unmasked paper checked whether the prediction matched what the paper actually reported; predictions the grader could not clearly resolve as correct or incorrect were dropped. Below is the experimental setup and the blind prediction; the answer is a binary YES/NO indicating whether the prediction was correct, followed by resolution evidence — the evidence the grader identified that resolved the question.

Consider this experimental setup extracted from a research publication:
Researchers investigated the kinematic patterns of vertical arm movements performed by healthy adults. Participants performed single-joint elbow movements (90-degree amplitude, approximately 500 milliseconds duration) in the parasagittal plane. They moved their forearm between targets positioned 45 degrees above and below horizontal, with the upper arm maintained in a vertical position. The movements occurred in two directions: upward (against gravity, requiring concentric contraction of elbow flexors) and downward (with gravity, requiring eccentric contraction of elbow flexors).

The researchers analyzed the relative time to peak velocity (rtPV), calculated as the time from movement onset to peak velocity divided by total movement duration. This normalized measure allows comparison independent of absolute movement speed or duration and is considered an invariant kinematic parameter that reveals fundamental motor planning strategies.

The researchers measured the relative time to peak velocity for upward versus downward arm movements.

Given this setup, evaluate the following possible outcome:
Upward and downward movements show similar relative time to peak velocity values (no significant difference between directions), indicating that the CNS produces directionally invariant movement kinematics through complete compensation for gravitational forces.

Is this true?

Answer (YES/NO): NO